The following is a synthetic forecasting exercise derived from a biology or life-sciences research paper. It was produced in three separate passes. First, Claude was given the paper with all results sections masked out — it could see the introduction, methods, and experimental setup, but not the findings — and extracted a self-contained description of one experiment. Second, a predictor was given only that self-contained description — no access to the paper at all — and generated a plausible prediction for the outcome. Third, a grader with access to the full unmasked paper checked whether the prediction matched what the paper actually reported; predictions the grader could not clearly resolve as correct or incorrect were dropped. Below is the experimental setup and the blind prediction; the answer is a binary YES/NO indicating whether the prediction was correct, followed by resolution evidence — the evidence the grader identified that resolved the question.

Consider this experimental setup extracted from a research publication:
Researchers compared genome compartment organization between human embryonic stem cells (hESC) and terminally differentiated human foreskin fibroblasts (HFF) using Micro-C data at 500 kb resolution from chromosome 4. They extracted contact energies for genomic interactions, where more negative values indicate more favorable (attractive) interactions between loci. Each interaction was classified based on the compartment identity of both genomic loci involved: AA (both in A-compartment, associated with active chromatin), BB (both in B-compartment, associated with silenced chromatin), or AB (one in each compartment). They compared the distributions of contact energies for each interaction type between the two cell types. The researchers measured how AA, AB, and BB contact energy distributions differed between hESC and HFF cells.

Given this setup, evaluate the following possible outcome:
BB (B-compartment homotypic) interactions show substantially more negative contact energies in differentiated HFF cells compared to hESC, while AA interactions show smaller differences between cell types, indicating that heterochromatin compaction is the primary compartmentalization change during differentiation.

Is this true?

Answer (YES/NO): YES